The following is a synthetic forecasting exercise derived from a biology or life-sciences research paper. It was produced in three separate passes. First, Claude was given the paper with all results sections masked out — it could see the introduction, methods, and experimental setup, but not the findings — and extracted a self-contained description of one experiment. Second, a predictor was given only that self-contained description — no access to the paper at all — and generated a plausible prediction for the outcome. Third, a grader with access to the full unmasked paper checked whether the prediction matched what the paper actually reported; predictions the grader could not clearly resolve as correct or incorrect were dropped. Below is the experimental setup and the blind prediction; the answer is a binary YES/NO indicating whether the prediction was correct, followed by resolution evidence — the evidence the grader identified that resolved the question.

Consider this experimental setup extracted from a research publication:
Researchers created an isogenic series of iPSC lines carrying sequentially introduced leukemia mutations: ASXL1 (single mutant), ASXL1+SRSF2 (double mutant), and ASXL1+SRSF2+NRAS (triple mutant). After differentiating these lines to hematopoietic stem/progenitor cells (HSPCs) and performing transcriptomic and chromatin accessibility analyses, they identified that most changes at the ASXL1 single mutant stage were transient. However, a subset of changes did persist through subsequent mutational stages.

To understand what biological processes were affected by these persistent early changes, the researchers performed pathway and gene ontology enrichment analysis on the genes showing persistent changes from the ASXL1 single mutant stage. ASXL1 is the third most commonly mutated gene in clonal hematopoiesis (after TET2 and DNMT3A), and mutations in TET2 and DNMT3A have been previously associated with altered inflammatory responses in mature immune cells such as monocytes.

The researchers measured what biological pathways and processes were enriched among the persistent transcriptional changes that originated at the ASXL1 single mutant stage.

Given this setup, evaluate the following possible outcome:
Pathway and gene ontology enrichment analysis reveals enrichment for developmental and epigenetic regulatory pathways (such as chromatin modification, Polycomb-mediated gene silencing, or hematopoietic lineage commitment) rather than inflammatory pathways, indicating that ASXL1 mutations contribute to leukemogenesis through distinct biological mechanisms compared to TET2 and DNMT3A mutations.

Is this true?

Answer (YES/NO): NO